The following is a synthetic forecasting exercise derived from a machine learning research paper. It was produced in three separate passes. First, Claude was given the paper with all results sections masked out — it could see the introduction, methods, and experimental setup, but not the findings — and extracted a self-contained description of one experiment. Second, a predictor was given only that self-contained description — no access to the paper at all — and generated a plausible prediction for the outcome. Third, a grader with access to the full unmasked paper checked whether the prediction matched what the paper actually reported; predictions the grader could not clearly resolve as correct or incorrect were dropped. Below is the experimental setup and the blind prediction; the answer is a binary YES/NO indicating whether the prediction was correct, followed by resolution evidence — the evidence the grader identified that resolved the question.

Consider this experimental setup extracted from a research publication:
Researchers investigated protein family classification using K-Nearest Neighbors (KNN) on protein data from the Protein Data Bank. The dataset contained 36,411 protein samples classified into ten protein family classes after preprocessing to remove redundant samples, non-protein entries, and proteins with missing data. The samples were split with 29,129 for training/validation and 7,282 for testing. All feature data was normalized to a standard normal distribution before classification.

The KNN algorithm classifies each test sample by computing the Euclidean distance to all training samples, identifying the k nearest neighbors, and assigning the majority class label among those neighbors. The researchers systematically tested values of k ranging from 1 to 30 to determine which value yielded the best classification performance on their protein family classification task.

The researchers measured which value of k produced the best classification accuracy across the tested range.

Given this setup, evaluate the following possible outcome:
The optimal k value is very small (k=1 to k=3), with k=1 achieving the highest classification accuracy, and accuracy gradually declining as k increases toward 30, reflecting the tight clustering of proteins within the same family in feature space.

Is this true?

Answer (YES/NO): NO